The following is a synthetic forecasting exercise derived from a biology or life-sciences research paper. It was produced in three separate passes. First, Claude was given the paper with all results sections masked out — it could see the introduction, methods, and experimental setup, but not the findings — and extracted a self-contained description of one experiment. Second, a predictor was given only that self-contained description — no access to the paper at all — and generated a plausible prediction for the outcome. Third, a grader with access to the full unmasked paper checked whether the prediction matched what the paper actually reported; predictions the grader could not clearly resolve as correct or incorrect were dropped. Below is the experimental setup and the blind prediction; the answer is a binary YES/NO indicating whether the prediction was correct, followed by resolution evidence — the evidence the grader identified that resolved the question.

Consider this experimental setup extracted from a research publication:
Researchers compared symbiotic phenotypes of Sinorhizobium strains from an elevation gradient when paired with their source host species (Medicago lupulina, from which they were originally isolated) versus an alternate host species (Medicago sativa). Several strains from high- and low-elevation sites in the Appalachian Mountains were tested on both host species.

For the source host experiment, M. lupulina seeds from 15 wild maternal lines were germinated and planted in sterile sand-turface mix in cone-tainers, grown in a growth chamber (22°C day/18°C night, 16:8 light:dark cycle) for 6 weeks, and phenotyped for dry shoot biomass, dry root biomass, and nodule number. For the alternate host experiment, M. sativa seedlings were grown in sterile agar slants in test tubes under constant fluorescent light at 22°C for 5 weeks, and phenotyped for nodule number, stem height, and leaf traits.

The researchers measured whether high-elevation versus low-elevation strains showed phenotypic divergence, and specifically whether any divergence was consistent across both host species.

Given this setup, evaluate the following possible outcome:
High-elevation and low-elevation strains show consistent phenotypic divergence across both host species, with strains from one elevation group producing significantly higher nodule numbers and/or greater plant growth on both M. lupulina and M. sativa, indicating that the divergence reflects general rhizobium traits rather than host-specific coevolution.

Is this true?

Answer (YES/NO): NO